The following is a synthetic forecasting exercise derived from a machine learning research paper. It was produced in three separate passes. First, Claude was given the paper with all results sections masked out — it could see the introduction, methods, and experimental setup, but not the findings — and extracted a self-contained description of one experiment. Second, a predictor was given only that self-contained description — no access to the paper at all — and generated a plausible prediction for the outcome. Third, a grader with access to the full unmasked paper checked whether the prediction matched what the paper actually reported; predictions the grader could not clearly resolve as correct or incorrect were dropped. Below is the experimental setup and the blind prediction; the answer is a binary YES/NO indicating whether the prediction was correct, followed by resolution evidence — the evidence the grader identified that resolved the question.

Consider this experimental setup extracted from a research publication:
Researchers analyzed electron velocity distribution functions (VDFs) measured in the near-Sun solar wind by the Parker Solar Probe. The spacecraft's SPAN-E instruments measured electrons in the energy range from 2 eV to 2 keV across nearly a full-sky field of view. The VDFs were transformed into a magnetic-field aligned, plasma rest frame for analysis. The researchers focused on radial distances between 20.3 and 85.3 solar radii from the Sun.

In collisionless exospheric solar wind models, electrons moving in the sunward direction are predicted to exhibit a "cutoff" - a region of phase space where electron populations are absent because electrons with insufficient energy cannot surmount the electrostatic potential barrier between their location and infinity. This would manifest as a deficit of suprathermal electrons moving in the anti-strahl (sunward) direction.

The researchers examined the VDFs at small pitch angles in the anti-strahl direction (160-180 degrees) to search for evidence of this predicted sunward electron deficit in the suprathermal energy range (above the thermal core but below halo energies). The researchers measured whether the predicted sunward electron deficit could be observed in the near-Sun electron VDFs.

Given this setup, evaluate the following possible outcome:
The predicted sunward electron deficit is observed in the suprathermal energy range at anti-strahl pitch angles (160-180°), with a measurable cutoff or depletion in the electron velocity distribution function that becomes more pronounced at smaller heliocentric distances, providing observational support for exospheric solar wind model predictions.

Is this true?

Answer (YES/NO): YES